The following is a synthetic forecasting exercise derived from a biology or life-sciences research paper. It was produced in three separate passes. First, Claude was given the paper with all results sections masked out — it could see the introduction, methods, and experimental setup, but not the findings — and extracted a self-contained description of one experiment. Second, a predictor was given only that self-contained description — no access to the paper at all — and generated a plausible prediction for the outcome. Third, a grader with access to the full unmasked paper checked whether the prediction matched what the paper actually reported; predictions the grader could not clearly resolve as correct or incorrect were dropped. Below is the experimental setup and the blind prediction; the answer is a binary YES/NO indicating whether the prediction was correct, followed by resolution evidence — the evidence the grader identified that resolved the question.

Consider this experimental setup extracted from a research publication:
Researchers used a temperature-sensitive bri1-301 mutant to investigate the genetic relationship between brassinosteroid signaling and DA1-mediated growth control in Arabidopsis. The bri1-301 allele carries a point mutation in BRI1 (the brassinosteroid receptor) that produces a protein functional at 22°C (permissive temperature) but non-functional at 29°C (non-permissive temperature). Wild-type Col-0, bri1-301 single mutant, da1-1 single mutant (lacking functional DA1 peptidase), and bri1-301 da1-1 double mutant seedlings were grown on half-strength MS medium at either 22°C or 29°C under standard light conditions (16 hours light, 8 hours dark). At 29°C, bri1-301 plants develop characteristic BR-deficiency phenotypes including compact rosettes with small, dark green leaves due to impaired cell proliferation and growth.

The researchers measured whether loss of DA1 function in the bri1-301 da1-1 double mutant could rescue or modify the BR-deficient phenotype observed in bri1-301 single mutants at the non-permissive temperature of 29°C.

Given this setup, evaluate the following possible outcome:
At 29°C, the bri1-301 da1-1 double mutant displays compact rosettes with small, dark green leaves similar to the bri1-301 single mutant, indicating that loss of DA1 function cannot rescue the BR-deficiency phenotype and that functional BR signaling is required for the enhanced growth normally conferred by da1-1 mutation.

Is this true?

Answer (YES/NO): NO